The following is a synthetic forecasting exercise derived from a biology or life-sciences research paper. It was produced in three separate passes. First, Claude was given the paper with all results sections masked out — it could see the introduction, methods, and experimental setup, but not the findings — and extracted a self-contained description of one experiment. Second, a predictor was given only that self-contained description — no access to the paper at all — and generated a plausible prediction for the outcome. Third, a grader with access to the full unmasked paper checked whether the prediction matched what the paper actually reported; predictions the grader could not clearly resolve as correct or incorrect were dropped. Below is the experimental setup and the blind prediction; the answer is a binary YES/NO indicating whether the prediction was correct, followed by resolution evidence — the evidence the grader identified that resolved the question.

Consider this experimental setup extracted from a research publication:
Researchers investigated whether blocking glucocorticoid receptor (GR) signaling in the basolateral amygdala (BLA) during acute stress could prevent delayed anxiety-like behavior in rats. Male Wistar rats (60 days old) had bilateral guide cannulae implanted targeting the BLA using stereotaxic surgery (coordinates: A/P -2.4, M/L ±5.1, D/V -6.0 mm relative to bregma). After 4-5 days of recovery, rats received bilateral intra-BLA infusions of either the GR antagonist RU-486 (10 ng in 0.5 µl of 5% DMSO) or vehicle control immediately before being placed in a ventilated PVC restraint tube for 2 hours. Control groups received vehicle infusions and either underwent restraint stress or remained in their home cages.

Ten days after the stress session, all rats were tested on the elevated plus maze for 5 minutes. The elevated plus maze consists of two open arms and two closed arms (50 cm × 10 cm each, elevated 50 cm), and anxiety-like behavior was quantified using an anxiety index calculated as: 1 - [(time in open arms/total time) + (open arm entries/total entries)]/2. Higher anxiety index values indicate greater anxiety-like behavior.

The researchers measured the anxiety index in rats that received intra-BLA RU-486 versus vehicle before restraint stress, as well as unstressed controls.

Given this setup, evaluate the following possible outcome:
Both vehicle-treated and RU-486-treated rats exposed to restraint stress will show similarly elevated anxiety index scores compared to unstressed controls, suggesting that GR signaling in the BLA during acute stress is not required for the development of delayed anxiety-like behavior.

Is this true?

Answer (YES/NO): NO